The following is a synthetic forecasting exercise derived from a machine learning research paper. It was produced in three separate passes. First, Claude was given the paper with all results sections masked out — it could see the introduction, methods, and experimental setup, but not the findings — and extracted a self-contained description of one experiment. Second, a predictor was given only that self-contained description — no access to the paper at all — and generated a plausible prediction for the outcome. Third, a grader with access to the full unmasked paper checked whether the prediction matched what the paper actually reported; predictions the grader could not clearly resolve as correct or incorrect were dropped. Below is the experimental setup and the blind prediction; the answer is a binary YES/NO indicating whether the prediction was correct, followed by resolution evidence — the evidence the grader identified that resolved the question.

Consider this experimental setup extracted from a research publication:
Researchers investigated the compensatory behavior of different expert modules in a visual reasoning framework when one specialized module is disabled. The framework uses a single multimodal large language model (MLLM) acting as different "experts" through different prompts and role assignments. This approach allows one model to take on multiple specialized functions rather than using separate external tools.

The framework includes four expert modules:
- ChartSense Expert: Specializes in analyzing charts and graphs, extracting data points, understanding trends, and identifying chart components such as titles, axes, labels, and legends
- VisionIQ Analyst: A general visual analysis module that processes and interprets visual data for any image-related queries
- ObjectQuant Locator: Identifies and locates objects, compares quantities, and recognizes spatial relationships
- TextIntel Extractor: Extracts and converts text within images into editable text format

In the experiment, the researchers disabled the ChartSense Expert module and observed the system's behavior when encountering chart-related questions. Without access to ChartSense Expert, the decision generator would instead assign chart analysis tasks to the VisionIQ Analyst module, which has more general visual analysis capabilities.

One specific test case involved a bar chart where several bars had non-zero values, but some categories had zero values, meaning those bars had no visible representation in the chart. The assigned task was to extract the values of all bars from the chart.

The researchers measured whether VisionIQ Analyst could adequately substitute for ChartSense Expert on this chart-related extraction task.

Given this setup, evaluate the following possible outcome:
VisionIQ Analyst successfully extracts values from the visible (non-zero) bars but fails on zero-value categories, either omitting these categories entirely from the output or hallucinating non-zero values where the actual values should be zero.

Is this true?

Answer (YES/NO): YES